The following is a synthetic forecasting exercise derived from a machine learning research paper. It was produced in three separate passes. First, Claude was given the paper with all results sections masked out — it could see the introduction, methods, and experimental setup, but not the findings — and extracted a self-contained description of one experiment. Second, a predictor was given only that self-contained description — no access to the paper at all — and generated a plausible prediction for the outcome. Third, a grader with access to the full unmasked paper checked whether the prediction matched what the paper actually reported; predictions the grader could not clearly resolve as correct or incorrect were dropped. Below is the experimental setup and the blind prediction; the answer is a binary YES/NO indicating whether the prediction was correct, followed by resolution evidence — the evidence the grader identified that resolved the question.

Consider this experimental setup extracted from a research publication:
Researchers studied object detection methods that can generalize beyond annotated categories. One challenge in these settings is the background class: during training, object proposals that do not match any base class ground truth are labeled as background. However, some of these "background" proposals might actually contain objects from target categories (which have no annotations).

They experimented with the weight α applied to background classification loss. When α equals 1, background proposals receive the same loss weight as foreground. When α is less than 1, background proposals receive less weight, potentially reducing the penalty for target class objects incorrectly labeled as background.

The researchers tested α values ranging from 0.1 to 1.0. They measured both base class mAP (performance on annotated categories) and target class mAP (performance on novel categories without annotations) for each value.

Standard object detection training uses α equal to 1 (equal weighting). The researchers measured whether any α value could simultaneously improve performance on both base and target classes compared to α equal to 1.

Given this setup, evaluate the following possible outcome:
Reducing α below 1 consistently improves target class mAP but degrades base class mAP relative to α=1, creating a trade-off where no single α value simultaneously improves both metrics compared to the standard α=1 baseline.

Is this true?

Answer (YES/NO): YES